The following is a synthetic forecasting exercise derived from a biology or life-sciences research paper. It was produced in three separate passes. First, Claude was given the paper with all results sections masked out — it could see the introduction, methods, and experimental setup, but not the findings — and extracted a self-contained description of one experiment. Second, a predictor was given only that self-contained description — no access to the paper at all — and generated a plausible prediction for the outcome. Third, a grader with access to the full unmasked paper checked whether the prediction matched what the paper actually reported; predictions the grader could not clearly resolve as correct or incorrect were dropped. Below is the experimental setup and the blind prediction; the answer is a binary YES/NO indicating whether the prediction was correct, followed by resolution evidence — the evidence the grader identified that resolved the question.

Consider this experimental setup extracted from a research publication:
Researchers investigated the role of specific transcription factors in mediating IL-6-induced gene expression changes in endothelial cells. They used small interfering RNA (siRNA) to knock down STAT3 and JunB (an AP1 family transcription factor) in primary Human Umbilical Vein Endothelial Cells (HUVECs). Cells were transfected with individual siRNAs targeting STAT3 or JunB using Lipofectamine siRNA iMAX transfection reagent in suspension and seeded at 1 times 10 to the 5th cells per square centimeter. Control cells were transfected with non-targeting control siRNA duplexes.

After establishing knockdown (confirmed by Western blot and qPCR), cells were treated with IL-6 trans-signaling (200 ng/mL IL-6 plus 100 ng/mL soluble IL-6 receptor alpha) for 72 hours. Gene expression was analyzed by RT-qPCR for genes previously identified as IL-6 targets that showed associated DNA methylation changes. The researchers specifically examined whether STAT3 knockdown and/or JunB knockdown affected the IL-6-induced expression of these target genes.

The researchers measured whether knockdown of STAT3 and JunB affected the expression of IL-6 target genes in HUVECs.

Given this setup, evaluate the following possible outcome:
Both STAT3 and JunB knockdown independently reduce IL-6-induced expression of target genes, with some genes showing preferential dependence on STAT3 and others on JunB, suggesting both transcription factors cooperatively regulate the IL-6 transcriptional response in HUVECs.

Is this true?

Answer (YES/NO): YES